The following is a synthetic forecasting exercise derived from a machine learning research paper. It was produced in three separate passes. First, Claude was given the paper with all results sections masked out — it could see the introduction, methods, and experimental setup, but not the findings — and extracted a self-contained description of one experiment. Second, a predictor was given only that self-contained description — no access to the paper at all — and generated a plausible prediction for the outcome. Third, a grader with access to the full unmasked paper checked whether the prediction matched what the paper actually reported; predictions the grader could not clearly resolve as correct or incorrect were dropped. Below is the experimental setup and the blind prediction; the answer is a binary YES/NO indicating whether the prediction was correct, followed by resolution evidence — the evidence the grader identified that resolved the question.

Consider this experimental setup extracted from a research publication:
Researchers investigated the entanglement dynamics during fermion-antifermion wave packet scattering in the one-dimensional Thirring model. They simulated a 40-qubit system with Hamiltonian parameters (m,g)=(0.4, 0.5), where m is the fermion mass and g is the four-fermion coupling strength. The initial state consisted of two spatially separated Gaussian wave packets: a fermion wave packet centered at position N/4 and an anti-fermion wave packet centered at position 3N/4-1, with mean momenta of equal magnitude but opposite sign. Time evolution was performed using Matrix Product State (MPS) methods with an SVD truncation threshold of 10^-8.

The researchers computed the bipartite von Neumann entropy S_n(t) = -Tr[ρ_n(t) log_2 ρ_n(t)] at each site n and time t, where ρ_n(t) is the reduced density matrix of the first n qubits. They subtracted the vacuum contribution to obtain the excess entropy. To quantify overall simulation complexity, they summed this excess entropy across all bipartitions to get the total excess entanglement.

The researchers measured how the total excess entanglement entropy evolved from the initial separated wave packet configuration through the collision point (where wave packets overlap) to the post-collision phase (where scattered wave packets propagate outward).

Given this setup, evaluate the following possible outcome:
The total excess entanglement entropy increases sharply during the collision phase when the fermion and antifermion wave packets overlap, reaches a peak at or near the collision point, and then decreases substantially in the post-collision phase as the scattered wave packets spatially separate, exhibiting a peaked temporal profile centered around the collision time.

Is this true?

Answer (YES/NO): NO